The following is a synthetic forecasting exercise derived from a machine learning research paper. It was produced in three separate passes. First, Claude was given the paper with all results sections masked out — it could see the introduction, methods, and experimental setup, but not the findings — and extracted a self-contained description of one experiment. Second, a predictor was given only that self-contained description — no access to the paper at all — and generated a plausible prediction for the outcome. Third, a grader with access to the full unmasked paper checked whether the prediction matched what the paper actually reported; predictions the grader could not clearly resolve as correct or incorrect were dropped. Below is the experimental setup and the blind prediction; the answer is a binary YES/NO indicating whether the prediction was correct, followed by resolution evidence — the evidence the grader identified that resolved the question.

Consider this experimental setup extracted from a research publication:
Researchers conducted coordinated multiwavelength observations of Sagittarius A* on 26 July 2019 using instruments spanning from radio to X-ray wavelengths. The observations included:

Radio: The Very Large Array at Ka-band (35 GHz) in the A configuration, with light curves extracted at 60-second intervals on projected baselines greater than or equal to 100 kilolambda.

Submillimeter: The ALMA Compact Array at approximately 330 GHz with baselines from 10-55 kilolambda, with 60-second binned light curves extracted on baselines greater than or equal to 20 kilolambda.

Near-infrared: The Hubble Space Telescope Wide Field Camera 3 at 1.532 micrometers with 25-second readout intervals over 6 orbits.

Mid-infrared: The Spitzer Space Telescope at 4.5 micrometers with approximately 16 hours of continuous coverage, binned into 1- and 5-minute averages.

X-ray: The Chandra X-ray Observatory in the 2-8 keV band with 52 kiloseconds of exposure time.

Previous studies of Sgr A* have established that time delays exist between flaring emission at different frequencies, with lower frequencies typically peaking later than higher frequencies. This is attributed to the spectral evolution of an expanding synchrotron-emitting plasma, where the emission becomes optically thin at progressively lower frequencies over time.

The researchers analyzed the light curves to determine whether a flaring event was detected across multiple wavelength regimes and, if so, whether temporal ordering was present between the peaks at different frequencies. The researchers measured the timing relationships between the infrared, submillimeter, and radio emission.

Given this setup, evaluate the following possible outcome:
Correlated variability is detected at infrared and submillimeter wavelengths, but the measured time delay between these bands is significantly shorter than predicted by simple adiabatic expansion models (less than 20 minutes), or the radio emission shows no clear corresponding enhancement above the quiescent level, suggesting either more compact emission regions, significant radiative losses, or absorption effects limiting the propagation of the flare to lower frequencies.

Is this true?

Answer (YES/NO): NO